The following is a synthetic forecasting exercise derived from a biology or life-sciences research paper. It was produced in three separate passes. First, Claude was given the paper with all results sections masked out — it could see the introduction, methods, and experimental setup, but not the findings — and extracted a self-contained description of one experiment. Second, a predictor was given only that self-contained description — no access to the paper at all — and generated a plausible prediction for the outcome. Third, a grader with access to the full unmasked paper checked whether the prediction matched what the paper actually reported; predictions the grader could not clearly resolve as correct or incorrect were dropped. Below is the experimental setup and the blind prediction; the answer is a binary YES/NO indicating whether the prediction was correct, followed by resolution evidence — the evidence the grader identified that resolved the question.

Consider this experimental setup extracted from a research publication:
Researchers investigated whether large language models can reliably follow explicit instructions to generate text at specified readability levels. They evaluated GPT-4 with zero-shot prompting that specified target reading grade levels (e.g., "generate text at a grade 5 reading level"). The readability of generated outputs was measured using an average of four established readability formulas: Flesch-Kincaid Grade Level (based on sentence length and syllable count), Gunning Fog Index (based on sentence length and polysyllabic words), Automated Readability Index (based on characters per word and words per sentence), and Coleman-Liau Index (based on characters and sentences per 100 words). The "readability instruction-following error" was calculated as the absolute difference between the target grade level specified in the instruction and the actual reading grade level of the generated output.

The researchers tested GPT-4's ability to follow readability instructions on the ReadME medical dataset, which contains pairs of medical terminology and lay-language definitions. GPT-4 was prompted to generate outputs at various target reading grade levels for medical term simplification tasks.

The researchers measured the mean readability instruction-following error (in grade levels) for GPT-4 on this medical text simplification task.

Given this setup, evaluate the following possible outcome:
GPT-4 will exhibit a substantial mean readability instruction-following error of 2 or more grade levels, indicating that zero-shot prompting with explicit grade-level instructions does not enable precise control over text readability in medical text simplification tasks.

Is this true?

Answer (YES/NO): NO